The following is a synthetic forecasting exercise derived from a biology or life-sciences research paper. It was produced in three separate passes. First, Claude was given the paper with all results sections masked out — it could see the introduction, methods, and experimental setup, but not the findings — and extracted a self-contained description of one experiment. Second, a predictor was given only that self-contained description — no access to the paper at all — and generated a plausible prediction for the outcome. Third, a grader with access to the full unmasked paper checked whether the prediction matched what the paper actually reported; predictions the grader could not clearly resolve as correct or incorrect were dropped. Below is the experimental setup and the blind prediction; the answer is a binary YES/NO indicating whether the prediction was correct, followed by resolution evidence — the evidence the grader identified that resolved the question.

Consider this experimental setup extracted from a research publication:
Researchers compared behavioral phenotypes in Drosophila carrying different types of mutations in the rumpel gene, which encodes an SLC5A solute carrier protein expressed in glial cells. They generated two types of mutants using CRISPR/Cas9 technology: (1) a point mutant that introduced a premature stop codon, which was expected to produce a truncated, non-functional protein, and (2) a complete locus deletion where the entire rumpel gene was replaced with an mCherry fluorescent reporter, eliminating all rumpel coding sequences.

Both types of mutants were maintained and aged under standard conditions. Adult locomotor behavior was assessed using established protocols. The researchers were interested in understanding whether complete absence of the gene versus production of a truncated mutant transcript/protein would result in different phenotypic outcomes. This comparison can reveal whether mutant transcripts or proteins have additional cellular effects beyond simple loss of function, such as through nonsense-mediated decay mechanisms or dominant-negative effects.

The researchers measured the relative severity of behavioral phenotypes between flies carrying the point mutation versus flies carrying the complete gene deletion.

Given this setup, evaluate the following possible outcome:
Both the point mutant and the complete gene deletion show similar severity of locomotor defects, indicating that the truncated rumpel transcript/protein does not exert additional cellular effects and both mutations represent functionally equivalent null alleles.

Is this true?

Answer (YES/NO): NO